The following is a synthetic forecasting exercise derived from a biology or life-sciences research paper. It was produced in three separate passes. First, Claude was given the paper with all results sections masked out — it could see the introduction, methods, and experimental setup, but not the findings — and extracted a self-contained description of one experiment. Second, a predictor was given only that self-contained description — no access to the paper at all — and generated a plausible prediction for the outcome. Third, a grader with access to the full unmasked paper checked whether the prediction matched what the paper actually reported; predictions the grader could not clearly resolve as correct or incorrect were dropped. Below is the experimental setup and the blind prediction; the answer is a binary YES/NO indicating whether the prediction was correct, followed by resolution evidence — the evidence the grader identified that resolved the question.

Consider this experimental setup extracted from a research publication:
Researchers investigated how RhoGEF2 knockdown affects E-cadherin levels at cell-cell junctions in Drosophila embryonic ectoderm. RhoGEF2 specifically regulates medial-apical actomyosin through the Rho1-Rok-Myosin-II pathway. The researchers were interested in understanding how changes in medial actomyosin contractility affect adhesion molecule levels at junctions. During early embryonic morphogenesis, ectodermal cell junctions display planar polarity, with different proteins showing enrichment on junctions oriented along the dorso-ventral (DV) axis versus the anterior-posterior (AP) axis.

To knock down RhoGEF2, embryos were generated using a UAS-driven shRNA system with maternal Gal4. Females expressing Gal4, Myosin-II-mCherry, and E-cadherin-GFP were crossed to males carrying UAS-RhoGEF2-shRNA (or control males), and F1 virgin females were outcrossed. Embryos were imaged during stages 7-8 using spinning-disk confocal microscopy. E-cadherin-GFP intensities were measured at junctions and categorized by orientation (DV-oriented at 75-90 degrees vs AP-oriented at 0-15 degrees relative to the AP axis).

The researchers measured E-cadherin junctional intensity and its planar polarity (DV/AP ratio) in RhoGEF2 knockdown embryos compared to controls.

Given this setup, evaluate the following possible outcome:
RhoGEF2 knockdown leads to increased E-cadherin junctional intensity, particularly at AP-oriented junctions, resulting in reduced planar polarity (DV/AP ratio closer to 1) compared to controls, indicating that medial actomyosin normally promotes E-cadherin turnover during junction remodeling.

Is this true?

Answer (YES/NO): NO